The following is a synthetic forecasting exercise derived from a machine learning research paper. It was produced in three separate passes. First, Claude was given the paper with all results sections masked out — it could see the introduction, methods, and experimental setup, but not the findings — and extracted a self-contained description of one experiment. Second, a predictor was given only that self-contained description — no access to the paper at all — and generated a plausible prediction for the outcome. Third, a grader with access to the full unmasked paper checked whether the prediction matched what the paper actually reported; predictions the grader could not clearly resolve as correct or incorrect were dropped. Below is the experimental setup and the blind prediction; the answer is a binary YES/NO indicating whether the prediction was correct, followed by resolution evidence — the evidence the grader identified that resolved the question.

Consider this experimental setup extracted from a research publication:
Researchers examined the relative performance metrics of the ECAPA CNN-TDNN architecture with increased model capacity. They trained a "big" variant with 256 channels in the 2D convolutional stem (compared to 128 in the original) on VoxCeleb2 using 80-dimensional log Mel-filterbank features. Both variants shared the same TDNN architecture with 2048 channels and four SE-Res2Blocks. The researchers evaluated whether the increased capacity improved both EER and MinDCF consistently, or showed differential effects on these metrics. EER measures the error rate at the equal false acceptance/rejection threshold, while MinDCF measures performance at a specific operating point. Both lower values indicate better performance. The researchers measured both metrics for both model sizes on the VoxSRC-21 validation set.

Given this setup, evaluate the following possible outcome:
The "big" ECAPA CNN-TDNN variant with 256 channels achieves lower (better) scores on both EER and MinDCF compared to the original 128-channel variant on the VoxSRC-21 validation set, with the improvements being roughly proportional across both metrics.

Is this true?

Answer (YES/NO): NO